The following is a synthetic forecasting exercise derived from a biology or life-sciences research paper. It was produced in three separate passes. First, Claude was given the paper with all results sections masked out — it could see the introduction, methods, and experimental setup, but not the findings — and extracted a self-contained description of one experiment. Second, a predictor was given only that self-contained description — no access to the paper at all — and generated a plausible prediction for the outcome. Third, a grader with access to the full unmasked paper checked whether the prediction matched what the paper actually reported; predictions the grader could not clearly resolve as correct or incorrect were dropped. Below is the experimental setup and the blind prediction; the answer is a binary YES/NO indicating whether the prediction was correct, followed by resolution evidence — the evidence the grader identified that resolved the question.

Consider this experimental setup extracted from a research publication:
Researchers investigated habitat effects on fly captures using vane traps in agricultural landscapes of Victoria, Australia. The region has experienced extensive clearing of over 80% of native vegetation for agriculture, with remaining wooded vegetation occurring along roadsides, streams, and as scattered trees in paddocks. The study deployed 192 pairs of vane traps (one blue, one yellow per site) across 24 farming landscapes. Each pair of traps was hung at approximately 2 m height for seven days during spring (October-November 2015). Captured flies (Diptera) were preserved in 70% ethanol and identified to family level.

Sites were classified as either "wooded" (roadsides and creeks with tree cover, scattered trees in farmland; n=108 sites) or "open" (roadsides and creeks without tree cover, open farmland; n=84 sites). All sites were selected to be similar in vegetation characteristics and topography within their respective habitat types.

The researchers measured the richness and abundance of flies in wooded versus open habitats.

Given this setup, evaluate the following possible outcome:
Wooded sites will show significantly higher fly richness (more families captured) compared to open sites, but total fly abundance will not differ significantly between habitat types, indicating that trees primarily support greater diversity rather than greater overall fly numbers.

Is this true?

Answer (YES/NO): NO